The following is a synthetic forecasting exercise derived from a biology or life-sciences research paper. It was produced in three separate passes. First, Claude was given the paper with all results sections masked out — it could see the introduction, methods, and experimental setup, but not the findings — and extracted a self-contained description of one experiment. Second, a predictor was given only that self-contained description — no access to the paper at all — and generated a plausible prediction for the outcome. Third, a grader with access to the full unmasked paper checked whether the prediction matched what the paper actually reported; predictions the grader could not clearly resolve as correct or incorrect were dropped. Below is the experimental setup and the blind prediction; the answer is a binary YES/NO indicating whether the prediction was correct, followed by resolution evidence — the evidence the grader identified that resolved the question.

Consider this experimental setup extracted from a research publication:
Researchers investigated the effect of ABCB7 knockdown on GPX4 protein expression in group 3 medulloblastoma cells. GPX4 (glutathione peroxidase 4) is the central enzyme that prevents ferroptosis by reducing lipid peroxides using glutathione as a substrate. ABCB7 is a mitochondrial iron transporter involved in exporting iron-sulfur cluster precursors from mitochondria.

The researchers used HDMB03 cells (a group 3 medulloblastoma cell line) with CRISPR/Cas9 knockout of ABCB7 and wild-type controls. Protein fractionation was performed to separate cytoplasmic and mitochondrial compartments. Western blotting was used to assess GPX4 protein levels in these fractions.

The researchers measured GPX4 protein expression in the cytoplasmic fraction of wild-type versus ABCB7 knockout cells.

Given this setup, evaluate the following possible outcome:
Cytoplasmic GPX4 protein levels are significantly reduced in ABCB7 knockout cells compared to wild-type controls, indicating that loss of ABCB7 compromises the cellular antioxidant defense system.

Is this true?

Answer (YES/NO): YES